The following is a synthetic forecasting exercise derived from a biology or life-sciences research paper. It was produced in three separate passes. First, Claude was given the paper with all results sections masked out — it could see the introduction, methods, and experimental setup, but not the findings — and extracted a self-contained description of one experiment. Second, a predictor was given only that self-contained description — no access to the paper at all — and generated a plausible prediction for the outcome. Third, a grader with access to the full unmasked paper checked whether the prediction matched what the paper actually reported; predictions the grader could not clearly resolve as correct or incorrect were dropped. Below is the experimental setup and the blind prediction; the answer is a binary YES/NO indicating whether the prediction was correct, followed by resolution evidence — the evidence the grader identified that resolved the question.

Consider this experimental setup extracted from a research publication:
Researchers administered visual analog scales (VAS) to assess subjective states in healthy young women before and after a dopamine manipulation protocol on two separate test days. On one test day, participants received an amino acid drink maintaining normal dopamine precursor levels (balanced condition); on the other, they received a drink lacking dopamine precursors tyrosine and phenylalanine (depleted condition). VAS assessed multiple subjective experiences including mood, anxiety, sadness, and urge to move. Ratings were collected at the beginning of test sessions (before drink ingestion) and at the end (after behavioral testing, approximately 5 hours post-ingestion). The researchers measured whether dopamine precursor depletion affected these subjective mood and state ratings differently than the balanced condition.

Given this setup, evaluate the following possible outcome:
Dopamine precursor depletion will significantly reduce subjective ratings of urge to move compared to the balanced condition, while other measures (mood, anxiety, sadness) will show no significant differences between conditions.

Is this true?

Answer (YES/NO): NO